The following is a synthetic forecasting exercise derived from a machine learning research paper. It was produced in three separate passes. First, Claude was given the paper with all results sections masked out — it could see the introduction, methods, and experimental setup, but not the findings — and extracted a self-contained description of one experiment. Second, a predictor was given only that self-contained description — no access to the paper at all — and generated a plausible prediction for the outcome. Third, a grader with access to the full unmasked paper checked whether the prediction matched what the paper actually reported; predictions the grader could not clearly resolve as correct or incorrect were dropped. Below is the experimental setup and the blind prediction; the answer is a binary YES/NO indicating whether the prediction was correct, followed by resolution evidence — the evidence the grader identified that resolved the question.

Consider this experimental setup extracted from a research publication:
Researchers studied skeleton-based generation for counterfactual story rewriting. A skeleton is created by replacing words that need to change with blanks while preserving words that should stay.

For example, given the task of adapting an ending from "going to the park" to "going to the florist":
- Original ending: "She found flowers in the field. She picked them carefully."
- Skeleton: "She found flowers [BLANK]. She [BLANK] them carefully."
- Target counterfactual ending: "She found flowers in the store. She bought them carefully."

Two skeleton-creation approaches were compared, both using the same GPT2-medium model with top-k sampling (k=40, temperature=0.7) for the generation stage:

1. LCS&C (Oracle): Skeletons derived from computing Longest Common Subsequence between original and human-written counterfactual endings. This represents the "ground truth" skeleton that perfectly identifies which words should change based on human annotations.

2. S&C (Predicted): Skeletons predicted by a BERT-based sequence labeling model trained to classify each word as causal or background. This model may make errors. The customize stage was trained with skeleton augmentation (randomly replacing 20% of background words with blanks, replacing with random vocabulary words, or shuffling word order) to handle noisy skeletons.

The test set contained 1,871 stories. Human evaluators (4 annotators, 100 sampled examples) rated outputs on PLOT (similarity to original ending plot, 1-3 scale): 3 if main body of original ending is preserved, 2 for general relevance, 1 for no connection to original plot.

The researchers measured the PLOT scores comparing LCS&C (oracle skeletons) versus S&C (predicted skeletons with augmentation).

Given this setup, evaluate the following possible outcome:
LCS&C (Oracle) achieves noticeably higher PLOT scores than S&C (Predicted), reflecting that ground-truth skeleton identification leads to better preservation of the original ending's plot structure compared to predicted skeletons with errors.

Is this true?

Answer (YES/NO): NO